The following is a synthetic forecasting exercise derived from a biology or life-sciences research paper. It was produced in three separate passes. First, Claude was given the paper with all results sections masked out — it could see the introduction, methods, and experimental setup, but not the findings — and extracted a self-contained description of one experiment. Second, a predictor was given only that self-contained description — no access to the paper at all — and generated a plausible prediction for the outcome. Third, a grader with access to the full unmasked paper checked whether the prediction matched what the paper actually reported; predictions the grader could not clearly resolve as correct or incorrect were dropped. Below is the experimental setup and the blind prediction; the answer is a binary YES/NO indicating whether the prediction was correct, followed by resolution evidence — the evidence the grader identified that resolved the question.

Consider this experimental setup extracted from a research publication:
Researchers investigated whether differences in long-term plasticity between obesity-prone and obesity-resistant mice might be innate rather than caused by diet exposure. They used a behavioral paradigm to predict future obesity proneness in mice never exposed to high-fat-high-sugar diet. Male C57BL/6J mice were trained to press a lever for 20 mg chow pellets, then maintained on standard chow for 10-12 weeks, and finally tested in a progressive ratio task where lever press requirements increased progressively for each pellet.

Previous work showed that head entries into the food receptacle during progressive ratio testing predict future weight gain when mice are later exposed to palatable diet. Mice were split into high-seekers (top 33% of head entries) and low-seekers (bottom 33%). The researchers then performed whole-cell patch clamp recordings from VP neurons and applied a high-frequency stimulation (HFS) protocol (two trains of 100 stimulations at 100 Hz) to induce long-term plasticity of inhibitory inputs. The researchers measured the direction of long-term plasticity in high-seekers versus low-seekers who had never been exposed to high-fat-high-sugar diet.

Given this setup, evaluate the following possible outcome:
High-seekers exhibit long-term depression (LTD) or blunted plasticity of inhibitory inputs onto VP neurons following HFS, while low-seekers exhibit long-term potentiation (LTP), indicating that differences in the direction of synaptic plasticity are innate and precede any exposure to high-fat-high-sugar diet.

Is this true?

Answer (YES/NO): NO